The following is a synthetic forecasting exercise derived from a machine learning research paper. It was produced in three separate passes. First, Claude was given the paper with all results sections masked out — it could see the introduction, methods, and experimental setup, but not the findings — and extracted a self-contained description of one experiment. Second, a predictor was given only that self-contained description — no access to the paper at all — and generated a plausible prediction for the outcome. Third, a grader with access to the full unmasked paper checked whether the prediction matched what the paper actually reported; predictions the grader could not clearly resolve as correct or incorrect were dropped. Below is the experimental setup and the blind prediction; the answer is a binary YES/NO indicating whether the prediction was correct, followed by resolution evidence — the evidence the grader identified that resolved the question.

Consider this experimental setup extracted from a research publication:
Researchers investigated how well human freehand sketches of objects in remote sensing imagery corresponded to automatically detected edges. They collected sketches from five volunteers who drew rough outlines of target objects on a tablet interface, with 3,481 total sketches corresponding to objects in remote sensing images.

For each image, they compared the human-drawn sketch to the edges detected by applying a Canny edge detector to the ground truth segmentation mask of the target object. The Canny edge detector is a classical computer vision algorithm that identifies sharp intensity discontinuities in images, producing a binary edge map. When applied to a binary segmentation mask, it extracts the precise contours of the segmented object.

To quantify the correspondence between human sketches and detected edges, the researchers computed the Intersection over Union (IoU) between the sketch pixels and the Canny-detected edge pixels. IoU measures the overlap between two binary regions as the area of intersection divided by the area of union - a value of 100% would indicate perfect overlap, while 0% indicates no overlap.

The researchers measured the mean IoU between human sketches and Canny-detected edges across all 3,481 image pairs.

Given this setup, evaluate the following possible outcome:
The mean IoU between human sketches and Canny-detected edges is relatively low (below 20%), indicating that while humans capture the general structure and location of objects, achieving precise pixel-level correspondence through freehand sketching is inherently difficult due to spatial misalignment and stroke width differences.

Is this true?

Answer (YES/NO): YES